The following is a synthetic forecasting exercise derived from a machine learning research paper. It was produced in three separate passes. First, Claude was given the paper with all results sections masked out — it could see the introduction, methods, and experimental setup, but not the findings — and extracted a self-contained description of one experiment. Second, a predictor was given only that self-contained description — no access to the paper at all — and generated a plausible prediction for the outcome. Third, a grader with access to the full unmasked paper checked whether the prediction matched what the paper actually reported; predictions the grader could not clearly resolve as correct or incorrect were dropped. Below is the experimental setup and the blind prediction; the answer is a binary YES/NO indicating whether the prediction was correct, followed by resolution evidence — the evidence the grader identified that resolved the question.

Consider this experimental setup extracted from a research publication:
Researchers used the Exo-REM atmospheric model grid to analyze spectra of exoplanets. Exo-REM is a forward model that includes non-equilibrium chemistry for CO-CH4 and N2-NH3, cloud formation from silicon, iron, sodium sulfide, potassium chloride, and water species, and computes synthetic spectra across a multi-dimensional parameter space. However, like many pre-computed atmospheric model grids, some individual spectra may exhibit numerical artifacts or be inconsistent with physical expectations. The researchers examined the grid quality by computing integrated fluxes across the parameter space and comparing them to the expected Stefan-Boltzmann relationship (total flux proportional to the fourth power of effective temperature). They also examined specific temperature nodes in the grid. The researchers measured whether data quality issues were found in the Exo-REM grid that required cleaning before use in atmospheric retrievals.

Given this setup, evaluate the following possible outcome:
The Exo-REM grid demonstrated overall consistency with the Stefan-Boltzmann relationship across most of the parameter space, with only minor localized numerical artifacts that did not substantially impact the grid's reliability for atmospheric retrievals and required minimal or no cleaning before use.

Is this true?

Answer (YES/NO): NO